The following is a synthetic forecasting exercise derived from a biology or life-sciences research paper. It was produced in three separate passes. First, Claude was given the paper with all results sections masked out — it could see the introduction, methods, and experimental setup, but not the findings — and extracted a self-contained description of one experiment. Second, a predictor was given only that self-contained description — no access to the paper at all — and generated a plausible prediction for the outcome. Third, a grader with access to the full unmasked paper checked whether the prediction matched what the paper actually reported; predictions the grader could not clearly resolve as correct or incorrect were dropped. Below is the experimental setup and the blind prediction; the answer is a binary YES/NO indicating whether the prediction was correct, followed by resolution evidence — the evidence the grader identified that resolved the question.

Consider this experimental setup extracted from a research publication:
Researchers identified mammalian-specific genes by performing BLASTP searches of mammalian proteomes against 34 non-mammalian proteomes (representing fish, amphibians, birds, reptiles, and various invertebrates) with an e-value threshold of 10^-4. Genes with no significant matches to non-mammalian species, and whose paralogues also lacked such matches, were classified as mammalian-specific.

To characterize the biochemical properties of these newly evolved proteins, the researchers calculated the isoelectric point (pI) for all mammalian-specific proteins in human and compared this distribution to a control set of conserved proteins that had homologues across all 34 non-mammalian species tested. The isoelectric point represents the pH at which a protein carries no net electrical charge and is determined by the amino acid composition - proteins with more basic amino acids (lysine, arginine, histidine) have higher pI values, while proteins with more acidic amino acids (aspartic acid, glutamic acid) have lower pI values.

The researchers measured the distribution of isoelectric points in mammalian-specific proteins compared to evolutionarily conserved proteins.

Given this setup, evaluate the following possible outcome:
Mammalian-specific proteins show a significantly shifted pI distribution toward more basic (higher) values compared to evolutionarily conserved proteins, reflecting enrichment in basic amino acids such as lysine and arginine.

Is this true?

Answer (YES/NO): NO